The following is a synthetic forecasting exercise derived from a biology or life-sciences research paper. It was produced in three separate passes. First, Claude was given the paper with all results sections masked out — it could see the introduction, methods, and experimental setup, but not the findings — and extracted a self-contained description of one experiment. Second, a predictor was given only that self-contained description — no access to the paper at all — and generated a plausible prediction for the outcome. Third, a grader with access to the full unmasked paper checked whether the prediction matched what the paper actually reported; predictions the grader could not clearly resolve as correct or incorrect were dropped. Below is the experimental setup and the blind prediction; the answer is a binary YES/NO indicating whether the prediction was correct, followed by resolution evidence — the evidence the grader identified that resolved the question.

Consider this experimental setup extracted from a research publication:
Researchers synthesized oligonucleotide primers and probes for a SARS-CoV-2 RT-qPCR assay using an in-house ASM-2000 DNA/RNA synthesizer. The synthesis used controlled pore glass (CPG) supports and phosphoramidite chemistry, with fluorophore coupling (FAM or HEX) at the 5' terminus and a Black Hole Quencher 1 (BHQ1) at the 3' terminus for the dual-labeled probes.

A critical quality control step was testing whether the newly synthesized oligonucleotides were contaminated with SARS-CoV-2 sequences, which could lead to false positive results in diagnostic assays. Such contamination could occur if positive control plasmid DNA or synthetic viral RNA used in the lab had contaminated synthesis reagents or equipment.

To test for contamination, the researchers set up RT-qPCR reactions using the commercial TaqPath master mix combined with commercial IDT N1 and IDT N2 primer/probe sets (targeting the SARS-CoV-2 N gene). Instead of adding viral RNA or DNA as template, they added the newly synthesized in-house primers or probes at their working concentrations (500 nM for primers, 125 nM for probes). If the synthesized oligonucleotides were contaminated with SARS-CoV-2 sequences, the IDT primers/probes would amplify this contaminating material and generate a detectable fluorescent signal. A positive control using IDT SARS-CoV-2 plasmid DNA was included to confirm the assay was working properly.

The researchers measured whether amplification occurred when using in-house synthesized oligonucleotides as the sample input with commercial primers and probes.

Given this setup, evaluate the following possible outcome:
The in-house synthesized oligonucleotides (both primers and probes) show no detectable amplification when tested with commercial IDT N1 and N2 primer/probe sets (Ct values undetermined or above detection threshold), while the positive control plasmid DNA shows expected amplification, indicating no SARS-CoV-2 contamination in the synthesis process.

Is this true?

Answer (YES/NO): YES